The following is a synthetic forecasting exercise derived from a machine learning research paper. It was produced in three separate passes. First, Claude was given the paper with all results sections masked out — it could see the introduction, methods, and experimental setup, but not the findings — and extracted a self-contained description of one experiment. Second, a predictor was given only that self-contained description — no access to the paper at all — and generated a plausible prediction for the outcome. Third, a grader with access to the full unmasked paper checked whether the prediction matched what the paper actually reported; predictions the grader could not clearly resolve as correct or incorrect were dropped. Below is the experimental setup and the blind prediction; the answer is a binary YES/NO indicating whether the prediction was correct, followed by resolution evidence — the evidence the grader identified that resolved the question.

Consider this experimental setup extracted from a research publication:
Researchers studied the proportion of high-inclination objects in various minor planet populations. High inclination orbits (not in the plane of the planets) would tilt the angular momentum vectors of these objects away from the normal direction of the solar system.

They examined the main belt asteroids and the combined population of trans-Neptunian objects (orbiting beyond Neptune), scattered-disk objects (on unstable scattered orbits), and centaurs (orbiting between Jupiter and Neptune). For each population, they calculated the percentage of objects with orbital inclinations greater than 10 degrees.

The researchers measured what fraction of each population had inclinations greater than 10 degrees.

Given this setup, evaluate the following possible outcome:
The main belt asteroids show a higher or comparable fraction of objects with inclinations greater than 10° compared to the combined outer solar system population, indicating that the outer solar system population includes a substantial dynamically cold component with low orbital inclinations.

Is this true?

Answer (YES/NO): NO